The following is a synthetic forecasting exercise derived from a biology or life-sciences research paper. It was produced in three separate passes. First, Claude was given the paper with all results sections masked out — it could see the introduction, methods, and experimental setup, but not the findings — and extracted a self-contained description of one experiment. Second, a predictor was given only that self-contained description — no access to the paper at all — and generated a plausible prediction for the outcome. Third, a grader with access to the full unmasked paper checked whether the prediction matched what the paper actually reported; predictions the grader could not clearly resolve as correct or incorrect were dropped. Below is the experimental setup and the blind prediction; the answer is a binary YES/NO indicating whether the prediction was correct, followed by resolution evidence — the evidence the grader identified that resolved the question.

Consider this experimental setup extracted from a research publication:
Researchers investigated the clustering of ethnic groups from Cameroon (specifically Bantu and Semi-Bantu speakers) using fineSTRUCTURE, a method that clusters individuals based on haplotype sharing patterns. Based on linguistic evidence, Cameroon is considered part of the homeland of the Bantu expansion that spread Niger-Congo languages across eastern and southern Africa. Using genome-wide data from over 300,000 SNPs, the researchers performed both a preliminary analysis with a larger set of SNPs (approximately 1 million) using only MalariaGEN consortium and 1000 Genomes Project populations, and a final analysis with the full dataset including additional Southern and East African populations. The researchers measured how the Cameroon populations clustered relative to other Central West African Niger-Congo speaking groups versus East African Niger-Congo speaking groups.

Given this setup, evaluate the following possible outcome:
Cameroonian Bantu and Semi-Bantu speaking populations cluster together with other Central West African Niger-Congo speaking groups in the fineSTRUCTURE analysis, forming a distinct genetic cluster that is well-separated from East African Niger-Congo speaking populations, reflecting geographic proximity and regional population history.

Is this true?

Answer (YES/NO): NO